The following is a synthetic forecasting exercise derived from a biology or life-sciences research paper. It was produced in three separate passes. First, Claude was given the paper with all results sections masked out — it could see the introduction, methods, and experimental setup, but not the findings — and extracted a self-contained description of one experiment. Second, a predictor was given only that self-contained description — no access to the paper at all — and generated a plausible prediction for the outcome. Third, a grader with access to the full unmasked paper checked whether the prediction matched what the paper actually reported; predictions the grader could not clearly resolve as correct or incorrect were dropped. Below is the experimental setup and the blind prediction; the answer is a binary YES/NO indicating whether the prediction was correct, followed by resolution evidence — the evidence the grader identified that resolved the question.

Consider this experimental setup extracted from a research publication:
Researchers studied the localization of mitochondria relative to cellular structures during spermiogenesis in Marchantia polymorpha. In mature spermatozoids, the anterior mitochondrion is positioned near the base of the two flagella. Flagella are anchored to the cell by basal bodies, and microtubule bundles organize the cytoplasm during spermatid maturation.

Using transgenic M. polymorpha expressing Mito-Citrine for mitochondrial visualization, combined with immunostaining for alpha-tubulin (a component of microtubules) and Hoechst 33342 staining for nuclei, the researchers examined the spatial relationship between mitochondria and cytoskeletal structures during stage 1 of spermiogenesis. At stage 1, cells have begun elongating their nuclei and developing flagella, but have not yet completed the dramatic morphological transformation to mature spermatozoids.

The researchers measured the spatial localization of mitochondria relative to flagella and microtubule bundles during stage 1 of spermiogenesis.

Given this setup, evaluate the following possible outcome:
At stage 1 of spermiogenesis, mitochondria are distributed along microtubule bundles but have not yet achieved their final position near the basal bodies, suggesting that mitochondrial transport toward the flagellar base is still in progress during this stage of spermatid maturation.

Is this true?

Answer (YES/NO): NO